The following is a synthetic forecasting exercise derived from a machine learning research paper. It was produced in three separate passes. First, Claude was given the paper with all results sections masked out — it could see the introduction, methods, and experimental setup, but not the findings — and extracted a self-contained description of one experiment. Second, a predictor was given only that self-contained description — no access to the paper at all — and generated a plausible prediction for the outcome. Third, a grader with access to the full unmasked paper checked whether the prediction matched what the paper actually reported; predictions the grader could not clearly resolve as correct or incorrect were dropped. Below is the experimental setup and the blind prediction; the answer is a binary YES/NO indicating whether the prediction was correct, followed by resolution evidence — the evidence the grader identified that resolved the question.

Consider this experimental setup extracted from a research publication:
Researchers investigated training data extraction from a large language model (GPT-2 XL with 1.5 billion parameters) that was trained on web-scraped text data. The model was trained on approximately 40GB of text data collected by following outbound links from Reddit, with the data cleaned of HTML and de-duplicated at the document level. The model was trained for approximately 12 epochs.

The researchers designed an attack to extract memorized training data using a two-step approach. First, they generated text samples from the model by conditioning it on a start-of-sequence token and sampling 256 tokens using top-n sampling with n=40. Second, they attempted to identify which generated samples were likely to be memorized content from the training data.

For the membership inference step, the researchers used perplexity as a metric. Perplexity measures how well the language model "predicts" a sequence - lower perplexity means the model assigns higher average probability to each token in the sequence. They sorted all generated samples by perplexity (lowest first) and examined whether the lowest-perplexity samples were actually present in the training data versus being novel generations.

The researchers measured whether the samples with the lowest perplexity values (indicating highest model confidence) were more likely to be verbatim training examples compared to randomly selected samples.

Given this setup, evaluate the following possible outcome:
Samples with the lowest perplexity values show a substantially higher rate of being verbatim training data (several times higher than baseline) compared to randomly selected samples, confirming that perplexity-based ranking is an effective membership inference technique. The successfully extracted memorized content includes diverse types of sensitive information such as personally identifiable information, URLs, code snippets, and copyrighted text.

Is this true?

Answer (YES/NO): NO